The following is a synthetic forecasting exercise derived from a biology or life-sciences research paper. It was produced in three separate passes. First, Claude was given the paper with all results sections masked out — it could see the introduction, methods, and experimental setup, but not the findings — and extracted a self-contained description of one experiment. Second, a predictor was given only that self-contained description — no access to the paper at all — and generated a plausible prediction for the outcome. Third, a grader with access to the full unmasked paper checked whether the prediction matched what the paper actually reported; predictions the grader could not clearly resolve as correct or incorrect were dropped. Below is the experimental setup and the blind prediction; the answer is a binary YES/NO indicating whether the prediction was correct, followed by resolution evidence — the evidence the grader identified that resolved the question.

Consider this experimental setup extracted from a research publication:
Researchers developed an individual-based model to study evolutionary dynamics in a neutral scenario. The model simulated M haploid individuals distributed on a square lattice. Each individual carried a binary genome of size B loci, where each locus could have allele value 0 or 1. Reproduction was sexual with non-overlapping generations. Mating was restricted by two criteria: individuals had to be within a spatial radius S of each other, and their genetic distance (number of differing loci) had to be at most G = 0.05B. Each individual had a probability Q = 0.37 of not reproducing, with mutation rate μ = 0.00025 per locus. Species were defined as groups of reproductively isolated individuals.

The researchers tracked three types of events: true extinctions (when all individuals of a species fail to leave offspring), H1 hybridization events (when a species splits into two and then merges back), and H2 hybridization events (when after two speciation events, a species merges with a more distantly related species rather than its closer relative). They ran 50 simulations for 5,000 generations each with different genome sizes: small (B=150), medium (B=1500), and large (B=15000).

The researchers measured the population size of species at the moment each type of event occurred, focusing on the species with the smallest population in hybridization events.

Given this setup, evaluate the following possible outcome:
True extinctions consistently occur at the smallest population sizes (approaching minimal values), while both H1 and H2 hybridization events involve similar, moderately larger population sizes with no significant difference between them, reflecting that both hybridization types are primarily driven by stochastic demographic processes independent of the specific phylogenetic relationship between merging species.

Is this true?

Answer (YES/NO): YES